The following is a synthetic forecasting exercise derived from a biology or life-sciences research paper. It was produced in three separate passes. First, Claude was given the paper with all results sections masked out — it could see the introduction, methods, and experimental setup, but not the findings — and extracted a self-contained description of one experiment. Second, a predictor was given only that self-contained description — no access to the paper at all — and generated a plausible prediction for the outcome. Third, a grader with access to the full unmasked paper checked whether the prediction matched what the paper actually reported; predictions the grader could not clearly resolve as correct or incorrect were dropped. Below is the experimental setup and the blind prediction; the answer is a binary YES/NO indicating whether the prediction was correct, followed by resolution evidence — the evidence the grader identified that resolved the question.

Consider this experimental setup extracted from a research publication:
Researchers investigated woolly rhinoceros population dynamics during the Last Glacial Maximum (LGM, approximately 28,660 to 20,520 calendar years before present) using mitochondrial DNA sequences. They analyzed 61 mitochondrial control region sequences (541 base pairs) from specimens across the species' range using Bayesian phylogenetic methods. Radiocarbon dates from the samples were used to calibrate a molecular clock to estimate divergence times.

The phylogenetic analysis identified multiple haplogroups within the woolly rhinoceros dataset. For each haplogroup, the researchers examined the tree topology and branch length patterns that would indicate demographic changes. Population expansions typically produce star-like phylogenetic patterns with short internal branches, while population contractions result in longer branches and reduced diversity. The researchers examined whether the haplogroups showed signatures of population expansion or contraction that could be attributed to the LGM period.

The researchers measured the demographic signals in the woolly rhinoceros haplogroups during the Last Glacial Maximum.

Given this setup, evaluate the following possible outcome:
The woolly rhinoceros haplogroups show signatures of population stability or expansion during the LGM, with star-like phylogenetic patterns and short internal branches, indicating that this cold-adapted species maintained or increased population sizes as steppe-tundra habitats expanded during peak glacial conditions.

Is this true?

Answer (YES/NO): YES